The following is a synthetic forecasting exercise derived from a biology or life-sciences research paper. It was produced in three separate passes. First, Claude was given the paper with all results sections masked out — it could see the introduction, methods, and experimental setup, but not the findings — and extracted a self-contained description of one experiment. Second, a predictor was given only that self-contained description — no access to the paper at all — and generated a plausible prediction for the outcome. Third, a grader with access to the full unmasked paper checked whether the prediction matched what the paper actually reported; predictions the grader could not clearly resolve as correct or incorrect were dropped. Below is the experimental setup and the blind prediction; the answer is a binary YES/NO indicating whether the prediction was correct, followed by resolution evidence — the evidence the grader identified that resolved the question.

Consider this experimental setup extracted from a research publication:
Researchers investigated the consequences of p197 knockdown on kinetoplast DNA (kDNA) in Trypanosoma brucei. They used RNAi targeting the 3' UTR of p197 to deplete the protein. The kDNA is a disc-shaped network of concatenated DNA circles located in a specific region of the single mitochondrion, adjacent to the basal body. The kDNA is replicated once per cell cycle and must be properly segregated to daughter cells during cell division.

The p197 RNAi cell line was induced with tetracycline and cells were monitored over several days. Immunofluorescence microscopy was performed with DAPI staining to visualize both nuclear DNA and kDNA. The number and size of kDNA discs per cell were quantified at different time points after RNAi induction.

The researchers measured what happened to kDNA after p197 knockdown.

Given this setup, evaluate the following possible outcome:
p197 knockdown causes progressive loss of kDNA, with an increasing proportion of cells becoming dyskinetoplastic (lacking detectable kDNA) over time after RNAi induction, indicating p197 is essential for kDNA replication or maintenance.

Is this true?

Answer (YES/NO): NO